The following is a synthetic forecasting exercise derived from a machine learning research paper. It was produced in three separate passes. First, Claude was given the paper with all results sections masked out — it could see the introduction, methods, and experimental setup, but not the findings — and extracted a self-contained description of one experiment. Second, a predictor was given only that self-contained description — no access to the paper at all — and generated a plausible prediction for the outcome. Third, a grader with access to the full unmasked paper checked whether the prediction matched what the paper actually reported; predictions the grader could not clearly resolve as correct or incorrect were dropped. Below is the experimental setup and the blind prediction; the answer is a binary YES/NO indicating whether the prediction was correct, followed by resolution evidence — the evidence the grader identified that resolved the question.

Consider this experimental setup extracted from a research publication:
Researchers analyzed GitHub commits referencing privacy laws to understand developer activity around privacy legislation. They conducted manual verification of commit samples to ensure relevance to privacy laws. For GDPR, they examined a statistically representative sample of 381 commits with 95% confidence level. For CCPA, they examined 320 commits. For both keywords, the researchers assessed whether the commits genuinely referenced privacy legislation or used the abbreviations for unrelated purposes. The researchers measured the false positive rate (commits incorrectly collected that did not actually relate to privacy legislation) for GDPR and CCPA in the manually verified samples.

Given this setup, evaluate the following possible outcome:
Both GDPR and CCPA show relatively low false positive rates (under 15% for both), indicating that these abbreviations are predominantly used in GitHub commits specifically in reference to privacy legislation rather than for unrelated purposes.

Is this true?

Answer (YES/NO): YES